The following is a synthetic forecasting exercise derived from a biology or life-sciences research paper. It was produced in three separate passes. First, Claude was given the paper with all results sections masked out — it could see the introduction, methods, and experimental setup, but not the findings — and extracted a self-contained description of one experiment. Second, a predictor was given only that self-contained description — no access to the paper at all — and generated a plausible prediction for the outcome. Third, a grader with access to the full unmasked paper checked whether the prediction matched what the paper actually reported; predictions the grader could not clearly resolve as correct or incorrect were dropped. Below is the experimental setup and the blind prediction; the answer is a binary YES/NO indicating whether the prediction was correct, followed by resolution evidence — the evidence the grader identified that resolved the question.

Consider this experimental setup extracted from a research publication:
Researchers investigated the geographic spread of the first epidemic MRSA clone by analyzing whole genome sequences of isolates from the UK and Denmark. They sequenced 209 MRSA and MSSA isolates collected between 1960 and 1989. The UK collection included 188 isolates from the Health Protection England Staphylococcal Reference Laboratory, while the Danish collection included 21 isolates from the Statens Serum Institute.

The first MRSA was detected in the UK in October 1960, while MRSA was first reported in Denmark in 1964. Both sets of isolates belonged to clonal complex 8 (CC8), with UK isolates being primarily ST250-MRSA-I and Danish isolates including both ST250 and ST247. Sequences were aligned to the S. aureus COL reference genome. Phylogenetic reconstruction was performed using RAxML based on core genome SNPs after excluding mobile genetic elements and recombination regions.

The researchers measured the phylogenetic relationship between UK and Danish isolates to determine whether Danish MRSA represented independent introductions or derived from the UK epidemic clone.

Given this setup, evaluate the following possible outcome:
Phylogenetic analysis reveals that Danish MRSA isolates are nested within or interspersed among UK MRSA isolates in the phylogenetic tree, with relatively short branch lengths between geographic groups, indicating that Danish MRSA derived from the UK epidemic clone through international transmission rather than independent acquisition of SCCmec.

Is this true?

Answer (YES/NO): NO